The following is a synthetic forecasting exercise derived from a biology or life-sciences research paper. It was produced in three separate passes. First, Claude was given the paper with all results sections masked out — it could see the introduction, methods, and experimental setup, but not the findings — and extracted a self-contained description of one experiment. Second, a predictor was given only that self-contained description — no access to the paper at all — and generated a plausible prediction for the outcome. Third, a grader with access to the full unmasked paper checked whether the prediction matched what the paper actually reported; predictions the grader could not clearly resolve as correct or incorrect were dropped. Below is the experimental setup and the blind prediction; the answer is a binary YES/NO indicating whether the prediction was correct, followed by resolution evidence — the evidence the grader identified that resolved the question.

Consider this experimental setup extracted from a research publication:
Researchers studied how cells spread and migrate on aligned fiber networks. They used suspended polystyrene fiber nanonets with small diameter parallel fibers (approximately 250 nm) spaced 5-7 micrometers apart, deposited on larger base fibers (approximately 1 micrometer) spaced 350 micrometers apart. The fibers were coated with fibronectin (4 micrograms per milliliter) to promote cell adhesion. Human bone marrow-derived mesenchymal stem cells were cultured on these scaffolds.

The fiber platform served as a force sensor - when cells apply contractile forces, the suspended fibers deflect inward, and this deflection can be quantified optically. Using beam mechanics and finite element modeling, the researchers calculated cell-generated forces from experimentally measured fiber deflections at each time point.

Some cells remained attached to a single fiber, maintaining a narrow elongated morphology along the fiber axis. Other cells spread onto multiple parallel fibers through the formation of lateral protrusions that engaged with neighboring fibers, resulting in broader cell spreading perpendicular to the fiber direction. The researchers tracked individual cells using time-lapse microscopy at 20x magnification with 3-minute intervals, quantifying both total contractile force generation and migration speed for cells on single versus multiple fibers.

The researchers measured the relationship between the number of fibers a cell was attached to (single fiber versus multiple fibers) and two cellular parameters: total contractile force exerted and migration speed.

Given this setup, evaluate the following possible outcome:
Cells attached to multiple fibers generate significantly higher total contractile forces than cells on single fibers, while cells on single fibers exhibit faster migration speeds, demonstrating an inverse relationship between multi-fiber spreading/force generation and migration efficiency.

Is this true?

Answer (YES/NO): YES